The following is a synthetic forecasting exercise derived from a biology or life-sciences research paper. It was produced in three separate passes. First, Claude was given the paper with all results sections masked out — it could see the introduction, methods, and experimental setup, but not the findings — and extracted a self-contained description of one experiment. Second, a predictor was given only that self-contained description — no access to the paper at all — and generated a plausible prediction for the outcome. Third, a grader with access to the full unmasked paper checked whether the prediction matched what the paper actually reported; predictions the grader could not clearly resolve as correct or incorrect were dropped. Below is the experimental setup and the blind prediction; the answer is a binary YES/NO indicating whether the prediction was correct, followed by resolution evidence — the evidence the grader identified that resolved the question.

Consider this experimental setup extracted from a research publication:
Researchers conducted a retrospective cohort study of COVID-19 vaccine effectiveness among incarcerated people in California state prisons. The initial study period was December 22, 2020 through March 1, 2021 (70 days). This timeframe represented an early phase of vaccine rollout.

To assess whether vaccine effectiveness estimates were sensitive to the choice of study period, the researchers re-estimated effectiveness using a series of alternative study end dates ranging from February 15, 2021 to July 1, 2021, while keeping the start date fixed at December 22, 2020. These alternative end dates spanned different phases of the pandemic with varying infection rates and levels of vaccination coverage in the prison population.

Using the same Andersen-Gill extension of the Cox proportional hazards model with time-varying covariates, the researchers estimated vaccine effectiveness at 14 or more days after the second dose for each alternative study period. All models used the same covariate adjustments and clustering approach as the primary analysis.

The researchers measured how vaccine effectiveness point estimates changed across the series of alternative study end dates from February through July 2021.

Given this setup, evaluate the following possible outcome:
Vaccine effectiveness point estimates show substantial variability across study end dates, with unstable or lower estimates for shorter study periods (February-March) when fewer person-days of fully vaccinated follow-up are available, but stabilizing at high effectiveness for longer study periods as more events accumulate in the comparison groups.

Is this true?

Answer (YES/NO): NO